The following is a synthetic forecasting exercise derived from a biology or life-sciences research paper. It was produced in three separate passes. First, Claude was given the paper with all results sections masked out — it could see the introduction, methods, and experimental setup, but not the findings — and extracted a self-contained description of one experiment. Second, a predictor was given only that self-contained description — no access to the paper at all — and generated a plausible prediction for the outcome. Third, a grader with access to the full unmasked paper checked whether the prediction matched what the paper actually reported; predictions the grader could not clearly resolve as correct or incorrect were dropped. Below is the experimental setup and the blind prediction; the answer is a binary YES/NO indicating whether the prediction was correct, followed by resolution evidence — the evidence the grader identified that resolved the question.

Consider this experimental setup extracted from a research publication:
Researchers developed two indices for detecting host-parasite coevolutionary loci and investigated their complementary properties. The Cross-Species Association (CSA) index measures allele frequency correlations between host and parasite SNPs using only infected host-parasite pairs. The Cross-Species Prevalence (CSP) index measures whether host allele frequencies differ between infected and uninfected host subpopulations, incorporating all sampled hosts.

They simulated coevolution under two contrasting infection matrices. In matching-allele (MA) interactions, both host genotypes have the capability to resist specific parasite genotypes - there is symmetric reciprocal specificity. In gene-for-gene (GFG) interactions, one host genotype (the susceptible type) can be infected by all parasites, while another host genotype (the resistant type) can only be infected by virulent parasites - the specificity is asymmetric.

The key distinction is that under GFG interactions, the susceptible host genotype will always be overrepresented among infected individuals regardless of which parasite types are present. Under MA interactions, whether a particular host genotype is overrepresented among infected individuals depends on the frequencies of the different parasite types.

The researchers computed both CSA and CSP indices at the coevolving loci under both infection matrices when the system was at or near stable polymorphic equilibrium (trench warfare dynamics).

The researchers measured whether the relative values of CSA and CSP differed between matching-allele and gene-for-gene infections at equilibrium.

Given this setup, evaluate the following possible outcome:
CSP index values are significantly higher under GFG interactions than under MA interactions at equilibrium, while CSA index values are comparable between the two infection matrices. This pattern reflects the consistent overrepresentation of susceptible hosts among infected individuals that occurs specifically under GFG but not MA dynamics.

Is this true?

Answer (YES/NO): NO